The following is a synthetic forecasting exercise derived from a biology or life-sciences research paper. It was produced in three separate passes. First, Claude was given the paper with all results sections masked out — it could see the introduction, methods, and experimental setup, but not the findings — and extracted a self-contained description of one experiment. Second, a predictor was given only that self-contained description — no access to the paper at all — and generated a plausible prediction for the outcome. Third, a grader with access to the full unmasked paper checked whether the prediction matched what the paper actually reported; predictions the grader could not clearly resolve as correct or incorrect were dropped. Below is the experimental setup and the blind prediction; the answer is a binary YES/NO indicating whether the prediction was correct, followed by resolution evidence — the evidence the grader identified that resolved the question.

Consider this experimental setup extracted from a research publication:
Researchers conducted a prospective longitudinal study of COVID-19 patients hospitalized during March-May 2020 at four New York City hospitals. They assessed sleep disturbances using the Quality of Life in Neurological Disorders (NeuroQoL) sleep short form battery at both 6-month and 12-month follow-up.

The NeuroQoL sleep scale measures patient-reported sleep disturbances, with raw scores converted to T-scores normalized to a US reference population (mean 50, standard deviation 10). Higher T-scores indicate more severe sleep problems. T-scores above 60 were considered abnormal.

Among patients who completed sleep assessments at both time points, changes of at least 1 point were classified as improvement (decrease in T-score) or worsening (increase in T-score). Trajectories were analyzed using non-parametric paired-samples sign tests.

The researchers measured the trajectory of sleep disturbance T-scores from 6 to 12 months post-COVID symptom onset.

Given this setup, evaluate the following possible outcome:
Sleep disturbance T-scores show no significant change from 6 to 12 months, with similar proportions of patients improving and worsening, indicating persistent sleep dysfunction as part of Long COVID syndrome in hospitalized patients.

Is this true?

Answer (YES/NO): YES